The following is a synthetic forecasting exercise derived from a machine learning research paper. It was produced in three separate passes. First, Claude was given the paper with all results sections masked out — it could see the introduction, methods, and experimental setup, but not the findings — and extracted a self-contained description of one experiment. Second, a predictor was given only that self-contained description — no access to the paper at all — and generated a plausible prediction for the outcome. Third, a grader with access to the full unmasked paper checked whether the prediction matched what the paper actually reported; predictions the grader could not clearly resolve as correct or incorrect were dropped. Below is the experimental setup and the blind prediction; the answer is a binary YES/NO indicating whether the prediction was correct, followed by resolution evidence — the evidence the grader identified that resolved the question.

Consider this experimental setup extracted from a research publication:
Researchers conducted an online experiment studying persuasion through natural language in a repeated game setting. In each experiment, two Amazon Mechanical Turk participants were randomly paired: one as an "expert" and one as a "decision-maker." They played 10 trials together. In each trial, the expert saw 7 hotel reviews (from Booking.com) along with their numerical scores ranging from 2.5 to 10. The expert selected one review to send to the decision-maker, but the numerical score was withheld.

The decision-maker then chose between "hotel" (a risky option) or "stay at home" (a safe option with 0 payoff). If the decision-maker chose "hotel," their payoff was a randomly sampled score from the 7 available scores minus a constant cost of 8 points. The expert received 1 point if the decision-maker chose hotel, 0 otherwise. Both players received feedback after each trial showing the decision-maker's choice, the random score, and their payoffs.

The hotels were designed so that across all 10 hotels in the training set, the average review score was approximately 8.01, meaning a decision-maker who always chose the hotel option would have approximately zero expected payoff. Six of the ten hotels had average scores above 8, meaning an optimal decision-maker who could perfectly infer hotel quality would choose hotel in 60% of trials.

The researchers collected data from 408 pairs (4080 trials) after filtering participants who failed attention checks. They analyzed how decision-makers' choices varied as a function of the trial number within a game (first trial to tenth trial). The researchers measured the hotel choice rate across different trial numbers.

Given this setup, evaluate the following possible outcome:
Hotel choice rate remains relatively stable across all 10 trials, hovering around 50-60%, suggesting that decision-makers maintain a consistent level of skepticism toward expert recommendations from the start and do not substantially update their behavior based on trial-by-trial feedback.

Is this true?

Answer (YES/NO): NO